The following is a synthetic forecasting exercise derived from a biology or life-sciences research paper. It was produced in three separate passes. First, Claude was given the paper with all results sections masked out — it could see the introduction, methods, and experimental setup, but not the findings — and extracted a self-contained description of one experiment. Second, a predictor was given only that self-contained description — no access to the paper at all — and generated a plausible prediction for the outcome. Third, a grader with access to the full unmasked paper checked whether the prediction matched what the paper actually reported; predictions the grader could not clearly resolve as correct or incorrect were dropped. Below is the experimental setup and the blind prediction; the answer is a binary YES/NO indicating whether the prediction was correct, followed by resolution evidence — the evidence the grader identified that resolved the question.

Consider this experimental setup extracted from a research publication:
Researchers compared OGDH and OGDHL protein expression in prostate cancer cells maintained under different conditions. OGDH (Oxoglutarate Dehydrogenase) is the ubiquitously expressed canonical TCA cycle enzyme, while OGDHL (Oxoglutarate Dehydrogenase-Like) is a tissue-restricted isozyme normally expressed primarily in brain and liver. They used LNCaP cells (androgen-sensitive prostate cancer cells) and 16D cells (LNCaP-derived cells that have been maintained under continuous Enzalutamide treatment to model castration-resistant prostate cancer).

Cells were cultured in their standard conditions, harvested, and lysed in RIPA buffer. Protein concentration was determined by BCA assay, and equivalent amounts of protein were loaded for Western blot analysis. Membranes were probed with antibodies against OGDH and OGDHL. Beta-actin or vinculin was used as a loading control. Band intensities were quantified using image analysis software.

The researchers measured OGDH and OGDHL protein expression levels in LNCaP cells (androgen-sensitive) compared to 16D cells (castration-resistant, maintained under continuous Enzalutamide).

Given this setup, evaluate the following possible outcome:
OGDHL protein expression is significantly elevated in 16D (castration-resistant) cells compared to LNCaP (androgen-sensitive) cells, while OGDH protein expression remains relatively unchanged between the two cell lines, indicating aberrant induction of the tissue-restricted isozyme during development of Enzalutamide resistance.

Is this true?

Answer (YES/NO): YES